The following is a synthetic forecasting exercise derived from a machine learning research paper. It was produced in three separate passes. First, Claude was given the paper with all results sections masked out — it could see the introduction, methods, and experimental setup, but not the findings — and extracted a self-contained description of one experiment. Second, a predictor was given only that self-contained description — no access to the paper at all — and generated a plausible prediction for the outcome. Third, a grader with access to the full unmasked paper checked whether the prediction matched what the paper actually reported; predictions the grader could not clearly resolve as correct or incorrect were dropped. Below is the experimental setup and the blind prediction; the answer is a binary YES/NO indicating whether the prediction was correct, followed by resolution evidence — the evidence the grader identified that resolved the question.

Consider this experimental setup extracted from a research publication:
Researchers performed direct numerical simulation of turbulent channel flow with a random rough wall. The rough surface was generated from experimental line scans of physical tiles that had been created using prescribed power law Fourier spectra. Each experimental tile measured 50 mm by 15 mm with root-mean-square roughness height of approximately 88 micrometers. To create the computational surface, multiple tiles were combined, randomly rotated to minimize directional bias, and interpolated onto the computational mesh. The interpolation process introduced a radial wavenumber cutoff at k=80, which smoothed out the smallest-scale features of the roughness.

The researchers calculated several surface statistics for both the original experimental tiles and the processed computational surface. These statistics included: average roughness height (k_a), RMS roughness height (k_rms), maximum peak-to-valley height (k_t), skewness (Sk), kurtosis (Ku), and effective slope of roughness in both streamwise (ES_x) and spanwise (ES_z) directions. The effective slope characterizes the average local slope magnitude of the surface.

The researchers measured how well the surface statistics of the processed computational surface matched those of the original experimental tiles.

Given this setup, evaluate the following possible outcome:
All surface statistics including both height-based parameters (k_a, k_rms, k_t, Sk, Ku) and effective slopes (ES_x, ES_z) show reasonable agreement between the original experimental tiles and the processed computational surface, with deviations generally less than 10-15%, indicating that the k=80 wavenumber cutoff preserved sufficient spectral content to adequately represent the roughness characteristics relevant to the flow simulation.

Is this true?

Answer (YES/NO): NO